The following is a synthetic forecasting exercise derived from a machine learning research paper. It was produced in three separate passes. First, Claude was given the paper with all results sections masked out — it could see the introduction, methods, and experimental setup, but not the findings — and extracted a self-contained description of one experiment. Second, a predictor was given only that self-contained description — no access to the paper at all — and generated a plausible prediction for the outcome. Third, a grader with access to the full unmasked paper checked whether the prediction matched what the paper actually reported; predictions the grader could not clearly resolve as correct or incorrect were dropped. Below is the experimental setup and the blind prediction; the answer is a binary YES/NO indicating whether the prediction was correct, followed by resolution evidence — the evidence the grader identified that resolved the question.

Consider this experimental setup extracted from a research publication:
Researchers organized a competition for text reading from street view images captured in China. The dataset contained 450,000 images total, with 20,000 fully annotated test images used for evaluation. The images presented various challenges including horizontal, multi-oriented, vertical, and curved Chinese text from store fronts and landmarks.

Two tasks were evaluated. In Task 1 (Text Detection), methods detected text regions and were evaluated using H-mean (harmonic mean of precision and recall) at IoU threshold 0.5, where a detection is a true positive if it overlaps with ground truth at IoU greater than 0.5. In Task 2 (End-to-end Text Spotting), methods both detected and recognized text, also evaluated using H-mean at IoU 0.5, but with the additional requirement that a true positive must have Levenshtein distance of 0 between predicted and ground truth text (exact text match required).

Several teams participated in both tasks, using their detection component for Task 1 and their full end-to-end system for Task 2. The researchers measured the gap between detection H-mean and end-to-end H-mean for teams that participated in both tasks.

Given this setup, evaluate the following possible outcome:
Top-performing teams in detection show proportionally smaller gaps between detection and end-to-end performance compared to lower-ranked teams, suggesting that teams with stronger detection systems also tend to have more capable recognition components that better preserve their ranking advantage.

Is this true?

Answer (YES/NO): NO